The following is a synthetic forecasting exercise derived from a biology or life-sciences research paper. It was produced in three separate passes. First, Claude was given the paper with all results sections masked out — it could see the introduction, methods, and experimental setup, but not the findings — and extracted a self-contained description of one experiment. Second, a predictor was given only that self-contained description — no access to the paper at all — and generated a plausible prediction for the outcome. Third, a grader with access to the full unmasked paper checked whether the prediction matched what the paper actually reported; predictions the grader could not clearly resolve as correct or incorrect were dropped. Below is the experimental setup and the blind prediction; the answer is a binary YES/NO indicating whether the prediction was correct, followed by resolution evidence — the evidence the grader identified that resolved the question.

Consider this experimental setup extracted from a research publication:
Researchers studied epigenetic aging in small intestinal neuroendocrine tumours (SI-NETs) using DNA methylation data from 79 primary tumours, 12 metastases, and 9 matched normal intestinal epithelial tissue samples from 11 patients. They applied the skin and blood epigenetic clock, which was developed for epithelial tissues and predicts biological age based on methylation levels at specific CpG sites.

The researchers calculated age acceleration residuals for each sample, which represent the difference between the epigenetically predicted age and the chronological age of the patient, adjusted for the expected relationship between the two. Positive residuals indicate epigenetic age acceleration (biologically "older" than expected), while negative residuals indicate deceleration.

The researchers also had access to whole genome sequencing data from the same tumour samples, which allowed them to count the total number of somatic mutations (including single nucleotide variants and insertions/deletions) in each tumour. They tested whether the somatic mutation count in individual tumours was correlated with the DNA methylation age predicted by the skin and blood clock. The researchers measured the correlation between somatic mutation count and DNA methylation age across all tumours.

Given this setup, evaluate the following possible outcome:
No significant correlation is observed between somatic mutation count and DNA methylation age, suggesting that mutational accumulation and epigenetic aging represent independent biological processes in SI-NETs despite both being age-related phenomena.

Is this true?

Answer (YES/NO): NO